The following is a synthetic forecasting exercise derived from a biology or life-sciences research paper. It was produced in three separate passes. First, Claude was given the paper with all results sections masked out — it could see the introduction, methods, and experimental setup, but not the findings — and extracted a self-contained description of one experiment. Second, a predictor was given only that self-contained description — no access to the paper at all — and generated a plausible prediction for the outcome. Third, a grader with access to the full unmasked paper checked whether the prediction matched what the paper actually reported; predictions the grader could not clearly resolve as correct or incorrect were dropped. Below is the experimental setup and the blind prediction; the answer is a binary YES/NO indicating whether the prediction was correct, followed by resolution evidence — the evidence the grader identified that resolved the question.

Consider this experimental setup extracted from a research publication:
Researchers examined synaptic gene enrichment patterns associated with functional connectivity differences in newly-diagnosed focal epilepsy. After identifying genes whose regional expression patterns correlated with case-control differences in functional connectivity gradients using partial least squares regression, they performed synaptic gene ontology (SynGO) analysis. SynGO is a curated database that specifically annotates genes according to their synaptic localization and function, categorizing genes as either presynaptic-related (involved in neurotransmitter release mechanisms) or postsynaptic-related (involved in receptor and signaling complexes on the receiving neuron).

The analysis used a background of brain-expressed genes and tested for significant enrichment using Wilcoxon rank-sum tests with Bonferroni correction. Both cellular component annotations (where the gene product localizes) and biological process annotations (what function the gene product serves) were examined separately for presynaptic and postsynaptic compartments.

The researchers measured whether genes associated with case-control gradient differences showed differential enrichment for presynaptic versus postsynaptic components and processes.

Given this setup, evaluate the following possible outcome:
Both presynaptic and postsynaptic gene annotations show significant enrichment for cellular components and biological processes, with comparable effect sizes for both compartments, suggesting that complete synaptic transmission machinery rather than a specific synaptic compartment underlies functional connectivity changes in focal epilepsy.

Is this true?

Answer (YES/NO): NO